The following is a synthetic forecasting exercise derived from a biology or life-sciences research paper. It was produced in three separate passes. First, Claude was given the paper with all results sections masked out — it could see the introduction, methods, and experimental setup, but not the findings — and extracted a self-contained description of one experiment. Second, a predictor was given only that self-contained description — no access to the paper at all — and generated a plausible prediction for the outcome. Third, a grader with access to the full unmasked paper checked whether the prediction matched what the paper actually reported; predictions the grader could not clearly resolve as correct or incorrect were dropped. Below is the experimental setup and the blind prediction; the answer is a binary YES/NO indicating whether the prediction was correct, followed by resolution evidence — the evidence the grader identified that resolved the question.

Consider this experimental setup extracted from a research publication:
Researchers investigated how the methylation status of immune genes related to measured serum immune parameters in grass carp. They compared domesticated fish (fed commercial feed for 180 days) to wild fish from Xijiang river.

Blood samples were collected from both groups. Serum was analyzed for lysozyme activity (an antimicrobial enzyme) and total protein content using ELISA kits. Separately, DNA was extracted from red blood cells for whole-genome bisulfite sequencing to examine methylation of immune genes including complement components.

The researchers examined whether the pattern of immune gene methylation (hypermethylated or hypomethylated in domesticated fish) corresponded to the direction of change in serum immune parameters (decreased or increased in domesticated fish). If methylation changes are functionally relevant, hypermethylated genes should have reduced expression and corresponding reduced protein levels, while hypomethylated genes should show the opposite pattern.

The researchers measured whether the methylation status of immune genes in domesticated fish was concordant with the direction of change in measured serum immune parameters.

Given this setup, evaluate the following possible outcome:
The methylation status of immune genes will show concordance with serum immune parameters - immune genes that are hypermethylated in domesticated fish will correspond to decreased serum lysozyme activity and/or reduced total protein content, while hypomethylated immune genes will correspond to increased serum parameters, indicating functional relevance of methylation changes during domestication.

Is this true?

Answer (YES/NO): YES